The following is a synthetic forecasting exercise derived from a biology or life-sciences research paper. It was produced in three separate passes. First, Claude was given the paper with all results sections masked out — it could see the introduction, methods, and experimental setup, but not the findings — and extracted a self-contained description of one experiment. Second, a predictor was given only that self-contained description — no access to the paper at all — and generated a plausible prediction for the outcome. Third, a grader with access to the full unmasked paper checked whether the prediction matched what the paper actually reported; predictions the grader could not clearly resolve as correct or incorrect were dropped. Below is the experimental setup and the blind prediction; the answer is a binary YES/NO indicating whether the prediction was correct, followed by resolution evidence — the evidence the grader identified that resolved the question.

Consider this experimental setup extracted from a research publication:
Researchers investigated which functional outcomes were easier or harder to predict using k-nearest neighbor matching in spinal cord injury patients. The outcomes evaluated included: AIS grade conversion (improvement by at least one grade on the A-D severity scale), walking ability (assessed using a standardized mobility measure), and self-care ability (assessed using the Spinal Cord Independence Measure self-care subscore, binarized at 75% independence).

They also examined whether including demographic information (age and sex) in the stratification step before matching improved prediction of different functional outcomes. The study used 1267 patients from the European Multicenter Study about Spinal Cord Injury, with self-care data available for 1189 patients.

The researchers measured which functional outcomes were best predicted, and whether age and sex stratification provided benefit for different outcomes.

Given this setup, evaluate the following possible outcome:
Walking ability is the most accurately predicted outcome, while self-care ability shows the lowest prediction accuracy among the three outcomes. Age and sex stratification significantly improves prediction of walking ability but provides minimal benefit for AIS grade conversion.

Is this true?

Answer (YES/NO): NO